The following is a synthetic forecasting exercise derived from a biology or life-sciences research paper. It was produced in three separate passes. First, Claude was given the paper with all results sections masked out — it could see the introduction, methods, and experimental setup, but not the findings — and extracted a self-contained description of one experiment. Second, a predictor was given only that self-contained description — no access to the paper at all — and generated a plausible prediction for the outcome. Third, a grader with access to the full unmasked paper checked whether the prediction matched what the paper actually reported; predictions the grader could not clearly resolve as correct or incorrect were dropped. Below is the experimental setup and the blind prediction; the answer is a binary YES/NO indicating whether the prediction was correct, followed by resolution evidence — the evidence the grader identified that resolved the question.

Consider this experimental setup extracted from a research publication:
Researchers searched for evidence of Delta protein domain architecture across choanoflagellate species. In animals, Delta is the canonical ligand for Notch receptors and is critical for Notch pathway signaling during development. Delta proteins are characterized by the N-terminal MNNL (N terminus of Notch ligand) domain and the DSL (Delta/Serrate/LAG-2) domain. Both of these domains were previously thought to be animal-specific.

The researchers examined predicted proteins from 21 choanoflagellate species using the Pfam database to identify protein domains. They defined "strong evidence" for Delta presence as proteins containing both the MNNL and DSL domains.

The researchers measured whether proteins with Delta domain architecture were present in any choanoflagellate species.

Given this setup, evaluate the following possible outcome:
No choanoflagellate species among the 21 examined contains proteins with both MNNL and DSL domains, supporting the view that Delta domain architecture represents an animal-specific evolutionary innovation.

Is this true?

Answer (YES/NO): NO